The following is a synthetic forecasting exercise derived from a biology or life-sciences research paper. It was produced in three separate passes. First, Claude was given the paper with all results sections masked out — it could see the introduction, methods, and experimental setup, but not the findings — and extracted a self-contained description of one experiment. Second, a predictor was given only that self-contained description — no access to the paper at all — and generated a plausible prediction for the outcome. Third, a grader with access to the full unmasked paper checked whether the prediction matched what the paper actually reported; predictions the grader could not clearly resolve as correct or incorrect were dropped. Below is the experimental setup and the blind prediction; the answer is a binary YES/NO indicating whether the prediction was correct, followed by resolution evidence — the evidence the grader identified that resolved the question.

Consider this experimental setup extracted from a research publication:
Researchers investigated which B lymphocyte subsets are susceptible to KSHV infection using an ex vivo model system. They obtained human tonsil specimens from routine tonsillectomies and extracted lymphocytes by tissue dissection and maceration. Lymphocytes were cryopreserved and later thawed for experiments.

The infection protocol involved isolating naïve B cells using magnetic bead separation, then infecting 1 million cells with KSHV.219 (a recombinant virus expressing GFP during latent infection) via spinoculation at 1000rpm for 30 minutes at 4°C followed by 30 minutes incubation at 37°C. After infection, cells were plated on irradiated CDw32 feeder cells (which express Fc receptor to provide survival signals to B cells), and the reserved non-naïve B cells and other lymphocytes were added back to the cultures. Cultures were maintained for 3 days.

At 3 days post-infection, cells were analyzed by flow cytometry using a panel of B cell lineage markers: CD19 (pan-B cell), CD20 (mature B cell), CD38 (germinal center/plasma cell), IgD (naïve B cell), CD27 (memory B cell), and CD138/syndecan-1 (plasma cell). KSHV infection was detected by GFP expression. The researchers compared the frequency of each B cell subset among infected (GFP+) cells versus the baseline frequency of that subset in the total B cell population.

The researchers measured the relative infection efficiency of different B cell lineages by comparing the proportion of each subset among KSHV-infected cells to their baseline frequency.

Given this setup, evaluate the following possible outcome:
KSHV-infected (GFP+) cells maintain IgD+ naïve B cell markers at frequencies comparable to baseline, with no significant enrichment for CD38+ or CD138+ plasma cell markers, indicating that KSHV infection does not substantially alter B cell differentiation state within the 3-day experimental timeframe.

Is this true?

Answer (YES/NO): NO